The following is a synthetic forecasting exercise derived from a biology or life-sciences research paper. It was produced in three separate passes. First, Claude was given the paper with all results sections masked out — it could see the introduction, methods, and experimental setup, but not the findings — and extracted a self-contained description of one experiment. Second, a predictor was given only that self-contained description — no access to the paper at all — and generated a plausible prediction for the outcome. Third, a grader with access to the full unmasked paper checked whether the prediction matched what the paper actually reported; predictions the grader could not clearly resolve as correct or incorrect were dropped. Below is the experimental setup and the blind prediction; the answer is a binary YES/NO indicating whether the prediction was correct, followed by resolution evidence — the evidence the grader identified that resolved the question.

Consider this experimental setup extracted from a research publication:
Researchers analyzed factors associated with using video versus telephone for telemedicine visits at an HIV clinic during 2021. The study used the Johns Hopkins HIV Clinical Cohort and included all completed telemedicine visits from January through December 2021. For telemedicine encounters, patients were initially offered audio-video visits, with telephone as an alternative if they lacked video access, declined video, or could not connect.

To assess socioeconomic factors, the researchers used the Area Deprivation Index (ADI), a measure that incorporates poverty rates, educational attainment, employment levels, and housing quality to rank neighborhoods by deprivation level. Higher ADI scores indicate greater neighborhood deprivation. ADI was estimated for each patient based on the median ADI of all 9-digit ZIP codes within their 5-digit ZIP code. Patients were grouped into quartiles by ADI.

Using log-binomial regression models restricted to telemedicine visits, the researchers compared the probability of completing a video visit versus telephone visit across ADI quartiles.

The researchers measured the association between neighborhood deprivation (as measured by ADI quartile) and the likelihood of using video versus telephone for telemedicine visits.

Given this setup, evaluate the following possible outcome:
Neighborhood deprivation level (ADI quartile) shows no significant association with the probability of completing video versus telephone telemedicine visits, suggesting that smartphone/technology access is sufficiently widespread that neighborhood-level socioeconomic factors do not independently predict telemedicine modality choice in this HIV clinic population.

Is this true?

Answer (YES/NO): NO